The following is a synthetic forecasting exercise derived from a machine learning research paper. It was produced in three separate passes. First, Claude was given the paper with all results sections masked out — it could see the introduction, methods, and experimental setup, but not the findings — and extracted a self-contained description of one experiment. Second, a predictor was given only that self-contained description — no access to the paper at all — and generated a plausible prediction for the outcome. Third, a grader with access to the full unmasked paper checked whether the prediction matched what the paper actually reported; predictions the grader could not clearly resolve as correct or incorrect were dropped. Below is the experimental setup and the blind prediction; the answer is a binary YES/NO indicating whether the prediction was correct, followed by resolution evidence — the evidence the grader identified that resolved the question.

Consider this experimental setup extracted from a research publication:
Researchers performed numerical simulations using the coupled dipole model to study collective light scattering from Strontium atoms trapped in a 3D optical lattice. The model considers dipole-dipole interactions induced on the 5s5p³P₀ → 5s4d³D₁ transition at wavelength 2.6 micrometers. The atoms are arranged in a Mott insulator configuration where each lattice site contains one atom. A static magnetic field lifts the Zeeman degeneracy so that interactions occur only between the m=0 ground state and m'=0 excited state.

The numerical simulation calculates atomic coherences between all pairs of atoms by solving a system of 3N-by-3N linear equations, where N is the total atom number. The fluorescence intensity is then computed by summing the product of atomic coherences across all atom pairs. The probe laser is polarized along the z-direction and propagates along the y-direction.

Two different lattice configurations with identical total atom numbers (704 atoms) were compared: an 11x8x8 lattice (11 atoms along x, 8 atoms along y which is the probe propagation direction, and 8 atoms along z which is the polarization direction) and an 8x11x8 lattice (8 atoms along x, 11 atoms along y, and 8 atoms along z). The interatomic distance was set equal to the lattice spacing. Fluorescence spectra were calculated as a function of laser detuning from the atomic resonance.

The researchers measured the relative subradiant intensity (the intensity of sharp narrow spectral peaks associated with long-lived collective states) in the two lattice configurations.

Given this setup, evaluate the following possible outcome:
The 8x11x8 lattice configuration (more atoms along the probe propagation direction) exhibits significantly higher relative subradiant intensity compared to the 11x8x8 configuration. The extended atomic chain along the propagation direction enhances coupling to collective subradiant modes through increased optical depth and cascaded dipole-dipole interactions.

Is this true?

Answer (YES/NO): NO